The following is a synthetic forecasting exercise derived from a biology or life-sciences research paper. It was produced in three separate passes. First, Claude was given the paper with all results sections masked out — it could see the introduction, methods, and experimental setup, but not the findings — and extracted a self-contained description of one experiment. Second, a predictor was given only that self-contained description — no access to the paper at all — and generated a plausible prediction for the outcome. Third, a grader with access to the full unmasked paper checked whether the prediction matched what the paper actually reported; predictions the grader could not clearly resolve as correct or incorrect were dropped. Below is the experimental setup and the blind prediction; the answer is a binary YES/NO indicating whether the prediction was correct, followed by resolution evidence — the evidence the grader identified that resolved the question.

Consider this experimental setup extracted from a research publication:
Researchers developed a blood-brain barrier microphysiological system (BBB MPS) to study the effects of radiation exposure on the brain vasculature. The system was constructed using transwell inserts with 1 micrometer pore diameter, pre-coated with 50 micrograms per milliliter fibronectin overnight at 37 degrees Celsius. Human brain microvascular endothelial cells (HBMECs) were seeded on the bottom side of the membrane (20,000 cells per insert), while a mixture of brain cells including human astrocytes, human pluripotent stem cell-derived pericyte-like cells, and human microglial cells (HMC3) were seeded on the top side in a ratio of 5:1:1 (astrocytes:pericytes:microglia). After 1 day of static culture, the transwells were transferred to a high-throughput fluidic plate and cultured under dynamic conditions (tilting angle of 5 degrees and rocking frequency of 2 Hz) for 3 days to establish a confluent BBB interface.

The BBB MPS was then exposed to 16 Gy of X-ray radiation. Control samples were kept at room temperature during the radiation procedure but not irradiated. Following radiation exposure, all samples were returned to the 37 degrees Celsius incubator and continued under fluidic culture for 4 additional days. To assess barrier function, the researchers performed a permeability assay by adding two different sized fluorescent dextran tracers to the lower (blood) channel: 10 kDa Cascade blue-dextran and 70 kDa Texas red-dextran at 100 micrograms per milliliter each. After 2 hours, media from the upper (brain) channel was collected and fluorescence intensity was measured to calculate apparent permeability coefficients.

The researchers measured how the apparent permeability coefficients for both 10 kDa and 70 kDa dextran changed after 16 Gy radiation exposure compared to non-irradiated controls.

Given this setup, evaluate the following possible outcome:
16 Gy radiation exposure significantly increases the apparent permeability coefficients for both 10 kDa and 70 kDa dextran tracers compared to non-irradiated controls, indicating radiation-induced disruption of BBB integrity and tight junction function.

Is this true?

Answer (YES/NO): YES